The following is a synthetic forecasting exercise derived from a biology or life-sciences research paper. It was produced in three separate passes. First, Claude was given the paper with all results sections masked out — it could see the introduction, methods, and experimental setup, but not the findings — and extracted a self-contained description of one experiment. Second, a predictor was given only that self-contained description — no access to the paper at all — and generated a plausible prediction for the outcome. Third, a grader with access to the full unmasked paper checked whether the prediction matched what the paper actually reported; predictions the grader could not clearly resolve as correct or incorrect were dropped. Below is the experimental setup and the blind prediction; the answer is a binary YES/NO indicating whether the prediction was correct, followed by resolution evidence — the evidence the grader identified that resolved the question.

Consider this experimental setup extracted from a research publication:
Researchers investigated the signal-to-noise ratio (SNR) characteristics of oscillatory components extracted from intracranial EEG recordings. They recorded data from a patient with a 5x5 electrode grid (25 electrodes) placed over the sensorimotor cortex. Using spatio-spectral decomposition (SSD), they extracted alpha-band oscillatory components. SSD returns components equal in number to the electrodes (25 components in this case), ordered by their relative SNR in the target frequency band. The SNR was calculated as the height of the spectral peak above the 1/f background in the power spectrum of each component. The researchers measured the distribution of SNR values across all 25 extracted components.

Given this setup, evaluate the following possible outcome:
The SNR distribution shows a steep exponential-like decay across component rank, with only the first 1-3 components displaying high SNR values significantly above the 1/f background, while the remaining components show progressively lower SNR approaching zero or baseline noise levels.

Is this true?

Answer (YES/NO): NO